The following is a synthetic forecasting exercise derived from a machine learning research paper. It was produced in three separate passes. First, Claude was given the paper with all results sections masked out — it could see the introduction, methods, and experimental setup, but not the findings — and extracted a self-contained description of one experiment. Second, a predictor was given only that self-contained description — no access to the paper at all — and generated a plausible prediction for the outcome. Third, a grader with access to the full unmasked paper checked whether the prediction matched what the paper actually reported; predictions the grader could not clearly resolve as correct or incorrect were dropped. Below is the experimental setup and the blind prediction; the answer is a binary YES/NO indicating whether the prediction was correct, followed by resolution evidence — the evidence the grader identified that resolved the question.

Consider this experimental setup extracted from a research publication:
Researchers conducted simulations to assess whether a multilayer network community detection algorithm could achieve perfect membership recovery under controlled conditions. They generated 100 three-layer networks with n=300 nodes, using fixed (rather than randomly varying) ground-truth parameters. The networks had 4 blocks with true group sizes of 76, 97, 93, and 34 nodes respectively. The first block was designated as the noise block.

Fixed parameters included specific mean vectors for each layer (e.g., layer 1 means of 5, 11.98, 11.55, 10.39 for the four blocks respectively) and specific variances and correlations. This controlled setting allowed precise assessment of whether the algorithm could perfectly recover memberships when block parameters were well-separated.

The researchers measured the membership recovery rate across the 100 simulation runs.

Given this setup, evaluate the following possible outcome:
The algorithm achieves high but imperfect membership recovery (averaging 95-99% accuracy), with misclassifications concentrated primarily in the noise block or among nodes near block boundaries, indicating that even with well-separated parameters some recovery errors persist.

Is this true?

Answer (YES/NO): NO